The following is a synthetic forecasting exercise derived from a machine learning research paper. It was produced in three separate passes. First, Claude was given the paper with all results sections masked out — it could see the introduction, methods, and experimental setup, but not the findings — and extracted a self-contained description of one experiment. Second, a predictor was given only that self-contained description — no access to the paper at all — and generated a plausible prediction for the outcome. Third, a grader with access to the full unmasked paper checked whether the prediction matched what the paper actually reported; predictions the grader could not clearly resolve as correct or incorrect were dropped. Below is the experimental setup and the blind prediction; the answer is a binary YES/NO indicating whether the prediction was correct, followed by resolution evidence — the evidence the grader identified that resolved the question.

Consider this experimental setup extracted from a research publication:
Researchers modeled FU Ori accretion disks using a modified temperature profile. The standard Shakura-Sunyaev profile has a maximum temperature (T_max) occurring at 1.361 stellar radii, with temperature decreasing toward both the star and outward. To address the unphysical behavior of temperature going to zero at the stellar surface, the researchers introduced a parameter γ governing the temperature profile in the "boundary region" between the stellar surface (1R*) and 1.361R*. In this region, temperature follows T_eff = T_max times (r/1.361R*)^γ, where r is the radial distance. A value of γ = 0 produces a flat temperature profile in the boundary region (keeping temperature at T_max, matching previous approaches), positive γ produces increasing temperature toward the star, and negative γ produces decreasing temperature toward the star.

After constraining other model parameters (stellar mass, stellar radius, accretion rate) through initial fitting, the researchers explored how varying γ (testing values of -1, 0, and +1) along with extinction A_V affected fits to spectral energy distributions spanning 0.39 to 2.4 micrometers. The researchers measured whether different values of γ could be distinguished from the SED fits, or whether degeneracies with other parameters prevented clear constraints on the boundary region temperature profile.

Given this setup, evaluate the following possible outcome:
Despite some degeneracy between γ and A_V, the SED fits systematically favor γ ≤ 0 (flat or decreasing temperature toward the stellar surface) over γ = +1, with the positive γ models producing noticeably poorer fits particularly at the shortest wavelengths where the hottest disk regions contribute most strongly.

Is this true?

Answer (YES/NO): NO